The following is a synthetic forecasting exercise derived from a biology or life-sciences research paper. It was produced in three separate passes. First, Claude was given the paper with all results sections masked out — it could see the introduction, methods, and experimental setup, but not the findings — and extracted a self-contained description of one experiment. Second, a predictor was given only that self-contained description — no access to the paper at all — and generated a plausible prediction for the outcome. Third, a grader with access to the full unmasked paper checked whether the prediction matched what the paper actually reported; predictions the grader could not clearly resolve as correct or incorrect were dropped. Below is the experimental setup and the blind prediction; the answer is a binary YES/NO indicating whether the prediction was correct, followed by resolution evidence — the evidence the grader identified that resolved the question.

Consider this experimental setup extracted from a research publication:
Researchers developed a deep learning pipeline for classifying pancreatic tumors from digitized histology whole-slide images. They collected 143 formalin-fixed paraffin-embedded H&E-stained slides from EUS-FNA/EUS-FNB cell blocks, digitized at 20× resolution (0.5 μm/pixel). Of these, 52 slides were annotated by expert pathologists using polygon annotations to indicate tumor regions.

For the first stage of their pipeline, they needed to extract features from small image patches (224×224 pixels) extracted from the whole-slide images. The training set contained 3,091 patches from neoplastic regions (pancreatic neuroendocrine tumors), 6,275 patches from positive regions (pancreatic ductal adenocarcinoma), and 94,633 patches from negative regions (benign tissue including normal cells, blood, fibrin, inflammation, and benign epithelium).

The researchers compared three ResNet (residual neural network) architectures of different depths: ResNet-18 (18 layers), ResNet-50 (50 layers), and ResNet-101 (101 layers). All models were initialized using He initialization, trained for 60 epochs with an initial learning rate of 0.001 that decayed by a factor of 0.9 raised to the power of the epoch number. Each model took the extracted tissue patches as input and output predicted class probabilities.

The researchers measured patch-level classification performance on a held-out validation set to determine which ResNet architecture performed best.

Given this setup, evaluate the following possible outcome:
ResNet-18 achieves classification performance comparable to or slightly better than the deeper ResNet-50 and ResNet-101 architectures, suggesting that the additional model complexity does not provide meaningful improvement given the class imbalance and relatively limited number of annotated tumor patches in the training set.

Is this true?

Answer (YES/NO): YES